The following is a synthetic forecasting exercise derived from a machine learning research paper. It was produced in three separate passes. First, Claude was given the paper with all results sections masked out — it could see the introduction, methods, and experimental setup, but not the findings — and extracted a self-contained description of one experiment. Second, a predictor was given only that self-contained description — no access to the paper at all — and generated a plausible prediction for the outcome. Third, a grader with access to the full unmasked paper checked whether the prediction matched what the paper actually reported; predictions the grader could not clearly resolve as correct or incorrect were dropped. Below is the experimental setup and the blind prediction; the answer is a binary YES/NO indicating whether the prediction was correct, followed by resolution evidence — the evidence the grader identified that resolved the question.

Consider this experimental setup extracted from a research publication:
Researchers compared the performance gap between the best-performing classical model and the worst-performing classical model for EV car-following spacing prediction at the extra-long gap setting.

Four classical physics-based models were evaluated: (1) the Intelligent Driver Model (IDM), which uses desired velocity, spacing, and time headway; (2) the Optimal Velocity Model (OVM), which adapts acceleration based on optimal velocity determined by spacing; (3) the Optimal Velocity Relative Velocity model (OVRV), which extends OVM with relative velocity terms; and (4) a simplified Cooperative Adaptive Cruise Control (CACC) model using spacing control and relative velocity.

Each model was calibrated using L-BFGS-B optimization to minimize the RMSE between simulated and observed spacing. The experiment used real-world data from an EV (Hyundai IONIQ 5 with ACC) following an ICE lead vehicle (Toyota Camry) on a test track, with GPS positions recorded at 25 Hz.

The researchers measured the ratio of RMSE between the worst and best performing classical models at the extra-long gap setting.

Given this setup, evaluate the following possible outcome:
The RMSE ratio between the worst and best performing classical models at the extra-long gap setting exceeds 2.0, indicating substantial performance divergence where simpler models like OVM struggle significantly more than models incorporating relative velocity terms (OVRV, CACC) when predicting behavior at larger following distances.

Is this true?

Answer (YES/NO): YES